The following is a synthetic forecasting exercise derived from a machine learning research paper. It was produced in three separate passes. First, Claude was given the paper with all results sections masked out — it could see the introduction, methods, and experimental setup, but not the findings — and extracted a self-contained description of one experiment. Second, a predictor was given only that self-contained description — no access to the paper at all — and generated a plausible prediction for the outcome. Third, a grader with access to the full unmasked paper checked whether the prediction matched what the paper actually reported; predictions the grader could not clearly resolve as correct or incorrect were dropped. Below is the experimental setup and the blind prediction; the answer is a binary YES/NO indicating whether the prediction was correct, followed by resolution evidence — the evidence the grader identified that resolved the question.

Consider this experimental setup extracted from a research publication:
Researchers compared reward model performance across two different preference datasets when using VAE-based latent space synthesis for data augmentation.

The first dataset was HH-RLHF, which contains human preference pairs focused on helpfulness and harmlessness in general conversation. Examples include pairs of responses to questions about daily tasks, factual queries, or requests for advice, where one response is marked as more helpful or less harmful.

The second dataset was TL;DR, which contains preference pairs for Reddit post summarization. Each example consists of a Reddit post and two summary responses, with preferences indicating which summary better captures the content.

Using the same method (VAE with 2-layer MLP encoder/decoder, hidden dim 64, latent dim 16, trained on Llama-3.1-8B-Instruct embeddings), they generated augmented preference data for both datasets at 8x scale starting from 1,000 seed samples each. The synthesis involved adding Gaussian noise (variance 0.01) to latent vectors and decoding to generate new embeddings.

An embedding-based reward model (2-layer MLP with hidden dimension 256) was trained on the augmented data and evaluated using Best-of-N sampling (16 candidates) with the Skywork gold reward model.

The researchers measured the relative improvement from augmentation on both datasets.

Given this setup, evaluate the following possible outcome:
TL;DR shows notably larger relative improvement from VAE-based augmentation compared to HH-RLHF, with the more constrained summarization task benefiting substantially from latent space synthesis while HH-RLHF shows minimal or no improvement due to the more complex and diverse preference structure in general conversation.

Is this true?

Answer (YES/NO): NO